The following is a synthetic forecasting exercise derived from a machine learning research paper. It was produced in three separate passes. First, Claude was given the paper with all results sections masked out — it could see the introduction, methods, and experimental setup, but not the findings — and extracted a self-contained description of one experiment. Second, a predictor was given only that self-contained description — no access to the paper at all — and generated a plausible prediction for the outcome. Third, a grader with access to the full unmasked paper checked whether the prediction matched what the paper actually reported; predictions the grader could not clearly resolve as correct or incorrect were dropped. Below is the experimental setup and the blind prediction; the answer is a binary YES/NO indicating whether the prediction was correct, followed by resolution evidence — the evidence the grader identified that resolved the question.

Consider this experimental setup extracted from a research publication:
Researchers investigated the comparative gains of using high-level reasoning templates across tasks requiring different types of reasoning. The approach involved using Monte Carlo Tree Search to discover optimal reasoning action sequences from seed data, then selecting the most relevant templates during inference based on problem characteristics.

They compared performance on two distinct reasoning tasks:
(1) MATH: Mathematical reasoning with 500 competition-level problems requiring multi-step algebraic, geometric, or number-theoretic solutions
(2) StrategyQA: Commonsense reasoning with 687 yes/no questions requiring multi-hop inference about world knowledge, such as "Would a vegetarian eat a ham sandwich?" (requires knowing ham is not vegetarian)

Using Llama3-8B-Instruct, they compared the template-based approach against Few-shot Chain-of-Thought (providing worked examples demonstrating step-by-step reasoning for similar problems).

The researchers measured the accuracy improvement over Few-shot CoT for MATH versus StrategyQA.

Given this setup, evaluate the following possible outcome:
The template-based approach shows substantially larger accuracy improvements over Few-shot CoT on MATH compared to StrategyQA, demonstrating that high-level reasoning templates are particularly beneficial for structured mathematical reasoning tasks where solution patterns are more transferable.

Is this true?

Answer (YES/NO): YES